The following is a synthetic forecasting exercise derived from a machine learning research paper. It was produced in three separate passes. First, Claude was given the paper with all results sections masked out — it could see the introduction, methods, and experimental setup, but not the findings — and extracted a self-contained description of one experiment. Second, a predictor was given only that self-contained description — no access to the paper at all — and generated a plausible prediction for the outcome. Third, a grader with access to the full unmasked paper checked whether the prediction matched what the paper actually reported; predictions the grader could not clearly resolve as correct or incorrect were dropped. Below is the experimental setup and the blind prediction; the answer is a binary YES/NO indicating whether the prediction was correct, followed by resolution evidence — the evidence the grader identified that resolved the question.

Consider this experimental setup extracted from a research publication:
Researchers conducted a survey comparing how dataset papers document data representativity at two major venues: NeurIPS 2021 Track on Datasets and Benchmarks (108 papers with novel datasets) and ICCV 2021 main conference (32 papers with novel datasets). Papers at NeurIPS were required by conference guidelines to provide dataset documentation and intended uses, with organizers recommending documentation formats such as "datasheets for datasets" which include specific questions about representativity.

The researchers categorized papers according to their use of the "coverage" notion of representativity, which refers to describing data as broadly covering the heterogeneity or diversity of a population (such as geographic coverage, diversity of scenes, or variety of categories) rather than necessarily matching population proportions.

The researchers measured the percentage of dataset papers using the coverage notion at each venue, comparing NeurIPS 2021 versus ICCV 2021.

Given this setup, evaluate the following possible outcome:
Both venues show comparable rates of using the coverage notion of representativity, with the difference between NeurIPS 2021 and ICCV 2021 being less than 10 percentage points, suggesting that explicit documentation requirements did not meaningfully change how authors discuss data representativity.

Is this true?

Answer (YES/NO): NO